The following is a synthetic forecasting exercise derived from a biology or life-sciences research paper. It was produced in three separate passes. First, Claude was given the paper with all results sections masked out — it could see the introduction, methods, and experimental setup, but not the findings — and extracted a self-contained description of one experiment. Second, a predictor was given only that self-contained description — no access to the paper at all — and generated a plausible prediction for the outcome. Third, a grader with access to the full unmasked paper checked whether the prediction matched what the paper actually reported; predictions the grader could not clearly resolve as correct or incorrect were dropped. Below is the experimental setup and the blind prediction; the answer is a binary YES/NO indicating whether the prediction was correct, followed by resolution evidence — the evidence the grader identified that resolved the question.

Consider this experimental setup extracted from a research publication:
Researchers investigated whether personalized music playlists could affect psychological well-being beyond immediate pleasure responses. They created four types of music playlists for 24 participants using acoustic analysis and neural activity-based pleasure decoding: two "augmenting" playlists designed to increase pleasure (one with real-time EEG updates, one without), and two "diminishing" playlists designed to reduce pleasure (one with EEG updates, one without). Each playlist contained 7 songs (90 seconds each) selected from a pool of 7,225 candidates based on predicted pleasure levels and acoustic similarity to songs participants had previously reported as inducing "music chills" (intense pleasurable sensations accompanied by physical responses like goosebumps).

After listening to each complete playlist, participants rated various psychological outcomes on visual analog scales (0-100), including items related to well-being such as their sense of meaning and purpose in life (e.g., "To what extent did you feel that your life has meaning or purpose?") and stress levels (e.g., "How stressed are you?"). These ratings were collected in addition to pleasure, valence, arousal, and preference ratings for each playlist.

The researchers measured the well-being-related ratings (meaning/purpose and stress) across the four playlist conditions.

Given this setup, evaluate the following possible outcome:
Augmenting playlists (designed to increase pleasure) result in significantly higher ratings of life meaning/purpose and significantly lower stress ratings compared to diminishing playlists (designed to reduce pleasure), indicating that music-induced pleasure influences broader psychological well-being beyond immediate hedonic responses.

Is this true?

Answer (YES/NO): NO